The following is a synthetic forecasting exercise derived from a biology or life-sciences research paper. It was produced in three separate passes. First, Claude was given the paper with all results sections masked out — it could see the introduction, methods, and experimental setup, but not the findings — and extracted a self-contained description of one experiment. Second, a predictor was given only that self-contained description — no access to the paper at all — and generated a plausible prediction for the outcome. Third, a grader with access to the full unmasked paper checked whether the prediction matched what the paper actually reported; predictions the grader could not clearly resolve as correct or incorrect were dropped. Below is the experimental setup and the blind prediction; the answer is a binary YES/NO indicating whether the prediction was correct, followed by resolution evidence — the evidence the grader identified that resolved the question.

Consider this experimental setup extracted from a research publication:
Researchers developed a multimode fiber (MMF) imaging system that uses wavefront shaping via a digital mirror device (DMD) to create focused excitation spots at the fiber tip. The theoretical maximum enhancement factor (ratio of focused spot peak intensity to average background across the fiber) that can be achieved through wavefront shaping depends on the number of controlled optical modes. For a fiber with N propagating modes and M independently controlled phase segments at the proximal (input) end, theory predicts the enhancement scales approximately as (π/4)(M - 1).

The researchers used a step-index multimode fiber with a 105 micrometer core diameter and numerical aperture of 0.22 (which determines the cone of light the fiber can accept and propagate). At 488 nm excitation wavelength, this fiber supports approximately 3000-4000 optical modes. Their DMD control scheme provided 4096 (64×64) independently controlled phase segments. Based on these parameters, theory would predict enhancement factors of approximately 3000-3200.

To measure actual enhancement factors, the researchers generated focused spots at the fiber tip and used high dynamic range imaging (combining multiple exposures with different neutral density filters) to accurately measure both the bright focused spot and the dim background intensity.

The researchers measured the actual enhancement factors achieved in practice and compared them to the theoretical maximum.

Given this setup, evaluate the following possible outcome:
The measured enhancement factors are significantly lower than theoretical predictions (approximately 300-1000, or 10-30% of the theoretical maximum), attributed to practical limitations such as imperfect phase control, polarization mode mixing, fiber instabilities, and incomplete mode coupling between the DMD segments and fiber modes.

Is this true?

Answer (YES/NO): YES